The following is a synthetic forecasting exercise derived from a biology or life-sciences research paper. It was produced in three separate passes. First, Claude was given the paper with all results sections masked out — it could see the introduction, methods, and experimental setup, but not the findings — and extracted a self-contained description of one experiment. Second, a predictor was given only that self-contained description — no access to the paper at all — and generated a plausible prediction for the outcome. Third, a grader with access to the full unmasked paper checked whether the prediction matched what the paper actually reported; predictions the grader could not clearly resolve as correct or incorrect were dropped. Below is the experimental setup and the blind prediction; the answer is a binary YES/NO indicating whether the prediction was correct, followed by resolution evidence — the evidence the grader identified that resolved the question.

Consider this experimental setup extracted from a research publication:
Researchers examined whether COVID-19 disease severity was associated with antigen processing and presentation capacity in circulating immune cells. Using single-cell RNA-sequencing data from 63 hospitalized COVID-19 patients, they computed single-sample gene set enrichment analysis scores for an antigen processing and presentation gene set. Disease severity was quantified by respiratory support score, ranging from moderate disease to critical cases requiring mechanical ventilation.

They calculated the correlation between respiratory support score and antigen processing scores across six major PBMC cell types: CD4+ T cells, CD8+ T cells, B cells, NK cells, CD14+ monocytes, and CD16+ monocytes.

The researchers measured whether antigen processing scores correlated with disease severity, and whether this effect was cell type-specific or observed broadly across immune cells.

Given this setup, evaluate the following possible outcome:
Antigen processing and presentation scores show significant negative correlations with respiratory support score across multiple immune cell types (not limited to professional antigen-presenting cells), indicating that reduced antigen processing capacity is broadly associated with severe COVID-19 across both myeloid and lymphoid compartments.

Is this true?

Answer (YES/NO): NO